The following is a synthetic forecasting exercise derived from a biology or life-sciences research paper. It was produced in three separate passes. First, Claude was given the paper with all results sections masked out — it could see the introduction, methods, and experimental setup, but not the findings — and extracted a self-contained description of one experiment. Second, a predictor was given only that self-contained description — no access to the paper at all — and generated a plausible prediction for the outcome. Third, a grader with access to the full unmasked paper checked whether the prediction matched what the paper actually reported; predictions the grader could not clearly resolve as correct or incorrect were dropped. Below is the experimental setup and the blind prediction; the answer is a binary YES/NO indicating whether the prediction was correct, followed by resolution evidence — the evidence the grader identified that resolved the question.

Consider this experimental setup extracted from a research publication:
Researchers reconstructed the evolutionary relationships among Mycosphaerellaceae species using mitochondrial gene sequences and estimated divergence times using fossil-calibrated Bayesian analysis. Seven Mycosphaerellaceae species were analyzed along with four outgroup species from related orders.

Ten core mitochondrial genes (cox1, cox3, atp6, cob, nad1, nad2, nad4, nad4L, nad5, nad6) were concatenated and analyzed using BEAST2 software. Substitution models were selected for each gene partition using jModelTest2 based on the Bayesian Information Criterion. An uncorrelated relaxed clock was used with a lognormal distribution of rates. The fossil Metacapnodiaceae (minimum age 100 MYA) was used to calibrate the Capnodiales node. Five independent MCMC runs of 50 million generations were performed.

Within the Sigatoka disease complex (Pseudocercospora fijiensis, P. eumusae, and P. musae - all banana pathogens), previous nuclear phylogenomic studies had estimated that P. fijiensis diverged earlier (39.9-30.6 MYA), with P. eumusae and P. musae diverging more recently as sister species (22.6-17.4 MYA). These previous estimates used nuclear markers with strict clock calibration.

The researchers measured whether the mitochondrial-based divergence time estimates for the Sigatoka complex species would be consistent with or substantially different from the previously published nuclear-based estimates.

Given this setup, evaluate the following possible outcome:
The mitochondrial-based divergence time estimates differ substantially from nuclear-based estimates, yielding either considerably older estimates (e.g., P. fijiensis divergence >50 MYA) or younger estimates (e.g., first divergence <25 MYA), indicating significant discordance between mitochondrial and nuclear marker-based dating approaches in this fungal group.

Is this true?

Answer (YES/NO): YES